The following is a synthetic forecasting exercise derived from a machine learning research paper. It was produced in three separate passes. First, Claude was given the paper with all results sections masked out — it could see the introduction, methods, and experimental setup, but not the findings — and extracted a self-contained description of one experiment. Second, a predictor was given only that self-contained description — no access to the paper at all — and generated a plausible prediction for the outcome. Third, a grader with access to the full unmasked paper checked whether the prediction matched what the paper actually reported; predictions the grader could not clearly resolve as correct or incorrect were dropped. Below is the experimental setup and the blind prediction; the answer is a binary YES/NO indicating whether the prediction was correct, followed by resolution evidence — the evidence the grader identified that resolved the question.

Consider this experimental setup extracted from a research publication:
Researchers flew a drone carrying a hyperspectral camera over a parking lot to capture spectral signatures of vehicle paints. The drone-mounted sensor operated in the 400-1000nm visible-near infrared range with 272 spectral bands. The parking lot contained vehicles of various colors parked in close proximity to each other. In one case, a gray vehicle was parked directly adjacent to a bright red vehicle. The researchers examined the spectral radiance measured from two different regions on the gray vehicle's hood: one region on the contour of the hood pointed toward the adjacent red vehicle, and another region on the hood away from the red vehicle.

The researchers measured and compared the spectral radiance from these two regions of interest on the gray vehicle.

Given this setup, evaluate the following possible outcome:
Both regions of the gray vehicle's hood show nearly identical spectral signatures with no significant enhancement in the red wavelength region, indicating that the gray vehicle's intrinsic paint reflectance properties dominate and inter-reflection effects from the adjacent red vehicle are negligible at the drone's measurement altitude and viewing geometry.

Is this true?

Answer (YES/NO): NO